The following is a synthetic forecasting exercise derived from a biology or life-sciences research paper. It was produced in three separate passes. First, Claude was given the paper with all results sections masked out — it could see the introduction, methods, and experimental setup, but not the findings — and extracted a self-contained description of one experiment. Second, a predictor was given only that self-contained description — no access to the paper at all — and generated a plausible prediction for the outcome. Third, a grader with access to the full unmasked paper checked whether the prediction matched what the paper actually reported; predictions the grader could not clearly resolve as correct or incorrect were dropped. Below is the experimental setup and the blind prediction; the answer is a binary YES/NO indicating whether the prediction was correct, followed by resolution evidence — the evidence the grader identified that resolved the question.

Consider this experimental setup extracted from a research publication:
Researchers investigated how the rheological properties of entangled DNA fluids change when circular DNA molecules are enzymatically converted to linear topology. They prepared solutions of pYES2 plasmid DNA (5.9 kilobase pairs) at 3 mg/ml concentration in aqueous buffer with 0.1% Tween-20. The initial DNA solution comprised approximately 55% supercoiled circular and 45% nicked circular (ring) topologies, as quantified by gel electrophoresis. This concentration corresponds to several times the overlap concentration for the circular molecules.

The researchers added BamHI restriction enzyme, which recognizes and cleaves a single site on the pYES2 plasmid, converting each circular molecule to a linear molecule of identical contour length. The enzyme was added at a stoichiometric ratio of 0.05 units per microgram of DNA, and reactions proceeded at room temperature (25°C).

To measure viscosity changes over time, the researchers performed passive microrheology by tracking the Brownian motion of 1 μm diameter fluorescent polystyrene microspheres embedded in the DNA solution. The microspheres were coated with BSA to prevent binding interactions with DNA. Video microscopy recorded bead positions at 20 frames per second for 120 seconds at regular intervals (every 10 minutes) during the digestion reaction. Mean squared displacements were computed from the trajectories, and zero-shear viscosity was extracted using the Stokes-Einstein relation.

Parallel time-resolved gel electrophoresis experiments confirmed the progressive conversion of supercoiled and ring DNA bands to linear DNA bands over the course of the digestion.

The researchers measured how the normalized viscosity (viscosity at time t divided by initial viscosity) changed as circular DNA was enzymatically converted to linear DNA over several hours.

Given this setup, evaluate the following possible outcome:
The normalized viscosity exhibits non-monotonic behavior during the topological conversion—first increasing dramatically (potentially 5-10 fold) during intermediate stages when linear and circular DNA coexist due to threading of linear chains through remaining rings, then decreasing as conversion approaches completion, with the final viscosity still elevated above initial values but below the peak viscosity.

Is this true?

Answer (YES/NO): NO